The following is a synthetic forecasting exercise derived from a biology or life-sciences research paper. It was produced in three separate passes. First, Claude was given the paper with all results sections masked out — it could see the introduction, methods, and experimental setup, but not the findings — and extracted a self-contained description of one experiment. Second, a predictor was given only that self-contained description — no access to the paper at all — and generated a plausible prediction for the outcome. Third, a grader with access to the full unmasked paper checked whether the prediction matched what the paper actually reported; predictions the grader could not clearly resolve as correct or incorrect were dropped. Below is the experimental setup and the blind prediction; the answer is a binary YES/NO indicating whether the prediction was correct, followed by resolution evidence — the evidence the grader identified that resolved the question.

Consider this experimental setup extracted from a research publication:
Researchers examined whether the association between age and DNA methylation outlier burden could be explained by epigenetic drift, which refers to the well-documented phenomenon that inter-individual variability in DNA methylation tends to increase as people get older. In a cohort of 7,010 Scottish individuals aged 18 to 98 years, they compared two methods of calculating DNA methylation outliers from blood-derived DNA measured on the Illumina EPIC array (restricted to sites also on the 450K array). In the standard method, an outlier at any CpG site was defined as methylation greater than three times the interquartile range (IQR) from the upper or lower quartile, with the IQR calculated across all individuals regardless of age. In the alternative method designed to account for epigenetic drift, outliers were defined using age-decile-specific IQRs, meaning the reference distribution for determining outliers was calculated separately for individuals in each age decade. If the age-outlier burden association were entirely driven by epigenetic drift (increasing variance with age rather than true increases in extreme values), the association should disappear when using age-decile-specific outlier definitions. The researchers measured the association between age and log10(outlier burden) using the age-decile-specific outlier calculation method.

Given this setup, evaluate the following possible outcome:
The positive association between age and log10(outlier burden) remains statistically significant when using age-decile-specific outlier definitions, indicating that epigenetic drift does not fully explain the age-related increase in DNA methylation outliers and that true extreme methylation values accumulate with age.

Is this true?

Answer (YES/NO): YES